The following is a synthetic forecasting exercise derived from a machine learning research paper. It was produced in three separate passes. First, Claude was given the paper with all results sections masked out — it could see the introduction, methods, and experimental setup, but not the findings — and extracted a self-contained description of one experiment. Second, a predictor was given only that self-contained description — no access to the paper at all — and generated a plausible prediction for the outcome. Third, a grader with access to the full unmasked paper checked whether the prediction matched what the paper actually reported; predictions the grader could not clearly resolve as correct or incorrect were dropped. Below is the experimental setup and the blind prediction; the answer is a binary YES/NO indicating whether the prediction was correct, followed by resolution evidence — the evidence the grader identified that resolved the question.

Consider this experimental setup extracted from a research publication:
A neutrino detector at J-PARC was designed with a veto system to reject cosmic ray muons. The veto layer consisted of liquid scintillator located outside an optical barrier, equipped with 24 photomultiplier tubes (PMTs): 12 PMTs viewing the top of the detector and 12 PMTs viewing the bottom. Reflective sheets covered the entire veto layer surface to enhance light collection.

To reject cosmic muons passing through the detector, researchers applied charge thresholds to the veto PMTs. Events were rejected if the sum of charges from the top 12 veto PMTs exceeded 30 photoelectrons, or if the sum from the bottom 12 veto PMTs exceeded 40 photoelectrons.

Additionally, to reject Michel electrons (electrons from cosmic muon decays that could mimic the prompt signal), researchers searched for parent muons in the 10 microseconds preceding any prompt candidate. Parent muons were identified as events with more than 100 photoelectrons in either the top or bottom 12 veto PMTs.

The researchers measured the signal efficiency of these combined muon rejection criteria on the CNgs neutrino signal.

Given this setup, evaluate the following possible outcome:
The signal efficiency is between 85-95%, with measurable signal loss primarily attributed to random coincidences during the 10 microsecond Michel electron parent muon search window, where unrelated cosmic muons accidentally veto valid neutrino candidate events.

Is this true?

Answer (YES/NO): NO